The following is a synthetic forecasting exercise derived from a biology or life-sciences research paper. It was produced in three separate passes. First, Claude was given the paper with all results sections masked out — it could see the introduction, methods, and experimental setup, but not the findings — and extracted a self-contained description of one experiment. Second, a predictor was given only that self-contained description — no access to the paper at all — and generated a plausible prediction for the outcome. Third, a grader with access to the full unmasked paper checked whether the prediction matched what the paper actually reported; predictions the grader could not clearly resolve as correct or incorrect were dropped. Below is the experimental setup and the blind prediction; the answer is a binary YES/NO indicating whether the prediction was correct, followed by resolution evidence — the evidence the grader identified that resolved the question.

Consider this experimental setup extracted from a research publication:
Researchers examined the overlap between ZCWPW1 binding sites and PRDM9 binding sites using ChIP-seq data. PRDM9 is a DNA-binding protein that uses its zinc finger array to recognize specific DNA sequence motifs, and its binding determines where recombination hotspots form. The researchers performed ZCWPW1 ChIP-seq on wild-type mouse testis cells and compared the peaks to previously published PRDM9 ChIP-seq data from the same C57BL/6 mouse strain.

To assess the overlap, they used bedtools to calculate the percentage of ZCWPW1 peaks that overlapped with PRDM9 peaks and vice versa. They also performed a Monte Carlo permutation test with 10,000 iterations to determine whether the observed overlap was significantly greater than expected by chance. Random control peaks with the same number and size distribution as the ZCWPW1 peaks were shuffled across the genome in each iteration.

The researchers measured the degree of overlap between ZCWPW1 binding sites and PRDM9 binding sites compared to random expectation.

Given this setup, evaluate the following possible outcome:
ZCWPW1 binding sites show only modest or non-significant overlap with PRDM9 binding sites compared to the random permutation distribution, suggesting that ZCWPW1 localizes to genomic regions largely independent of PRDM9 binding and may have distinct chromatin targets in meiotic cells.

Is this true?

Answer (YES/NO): NO